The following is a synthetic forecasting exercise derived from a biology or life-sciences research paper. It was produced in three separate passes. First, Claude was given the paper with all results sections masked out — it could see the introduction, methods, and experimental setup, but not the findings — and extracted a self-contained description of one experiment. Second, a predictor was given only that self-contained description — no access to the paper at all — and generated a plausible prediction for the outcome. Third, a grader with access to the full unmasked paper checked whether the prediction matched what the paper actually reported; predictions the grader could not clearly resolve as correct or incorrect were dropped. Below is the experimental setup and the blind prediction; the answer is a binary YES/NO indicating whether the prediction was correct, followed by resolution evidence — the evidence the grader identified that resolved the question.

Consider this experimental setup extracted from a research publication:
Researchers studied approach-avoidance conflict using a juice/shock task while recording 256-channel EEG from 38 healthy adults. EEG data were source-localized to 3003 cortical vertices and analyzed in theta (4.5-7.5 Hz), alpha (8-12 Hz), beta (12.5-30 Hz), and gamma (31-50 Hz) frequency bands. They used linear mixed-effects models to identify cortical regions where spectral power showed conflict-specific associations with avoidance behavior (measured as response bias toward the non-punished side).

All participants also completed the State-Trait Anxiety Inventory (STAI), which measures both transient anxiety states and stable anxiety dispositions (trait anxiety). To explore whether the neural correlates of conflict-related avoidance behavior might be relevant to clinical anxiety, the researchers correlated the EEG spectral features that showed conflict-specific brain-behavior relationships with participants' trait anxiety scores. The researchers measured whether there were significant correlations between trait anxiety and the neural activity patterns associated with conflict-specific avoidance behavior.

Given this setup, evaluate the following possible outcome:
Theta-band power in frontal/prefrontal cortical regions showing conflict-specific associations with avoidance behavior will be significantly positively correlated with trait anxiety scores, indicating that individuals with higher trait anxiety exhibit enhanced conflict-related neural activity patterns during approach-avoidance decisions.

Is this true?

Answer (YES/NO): NO